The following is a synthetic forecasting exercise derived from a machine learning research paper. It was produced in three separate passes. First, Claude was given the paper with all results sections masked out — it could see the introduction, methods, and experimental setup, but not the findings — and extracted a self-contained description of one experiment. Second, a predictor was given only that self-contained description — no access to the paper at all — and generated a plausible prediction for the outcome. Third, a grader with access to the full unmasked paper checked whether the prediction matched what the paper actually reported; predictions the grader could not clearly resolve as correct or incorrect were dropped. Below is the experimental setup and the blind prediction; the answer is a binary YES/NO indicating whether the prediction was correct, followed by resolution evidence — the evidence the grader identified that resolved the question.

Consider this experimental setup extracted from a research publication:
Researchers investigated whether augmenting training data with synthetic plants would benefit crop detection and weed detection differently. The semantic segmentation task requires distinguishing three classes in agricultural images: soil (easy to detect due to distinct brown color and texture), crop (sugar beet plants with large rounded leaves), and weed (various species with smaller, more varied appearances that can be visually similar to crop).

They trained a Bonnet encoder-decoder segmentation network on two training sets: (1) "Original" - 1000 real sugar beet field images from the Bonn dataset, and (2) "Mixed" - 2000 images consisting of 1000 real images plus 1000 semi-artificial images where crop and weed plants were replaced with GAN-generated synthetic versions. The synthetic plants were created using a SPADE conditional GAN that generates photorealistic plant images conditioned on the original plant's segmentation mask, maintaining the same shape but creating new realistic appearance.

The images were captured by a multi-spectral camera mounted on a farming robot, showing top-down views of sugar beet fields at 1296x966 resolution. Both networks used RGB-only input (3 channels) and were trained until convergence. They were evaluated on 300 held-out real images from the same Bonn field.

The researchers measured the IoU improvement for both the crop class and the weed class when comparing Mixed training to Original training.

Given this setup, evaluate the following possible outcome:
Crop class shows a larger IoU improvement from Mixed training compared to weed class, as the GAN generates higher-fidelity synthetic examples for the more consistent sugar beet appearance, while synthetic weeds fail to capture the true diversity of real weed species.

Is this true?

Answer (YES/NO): YES